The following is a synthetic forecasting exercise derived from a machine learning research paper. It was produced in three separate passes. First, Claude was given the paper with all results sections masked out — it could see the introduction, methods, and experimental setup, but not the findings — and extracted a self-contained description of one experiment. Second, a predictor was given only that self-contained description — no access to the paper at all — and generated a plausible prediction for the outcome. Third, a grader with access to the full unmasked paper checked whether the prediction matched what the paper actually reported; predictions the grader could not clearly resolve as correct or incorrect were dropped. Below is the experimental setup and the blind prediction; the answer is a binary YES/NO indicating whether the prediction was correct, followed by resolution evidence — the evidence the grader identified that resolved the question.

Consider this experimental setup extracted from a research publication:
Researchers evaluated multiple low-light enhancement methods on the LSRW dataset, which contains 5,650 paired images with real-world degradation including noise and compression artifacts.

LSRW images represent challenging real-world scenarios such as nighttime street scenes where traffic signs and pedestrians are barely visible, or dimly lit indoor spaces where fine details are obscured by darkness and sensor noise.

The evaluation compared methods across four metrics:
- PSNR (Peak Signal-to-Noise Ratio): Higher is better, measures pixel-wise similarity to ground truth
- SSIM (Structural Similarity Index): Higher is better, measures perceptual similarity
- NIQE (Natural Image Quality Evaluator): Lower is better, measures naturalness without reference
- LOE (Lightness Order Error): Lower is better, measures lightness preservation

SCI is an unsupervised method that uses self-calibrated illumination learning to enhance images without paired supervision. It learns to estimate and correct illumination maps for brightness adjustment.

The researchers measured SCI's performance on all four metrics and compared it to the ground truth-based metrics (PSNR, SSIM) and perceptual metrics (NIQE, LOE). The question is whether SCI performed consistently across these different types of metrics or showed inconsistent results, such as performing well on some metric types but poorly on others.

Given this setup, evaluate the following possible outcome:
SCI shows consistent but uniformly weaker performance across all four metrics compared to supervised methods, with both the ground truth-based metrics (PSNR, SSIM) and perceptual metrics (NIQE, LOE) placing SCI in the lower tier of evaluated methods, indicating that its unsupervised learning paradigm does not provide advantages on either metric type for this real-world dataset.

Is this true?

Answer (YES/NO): NO